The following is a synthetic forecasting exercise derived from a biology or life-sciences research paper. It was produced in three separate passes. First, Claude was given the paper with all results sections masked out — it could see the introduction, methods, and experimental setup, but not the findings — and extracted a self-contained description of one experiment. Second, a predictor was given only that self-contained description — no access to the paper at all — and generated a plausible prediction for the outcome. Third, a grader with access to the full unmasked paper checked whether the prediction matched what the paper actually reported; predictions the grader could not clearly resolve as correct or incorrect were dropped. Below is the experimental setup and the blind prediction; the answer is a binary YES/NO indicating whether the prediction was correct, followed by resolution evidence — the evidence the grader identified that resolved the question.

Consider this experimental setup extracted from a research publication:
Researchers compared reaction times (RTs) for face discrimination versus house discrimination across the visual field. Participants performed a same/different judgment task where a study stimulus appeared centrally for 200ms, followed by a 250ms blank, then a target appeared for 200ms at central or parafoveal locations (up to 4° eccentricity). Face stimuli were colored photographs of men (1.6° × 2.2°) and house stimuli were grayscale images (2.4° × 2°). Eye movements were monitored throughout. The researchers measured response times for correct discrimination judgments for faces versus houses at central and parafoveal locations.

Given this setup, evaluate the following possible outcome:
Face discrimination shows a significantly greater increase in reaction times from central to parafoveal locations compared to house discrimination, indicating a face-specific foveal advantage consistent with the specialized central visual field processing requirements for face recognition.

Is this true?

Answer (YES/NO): NO